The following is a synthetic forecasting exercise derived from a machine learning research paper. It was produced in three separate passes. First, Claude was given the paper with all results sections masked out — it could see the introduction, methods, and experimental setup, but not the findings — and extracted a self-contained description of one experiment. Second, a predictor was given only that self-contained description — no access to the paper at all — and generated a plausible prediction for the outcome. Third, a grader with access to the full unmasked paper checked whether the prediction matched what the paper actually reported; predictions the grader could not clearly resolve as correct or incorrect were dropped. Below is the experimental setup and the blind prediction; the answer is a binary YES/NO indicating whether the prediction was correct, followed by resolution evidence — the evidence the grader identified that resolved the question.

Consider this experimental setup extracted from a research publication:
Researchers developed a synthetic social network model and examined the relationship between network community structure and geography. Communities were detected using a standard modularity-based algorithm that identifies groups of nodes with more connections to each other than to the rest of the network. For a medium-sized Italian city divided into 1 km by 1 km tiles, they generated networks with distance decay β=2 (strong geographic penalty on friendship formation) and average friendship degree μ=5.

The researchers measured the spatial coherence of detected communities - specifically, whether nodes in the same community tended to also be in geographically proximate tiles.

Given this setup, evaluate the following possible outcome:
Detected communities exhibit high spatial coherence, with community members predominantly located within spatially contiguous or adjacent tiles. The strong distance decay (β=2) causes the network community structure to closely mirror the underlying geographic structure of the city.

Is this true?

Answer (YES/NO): NO